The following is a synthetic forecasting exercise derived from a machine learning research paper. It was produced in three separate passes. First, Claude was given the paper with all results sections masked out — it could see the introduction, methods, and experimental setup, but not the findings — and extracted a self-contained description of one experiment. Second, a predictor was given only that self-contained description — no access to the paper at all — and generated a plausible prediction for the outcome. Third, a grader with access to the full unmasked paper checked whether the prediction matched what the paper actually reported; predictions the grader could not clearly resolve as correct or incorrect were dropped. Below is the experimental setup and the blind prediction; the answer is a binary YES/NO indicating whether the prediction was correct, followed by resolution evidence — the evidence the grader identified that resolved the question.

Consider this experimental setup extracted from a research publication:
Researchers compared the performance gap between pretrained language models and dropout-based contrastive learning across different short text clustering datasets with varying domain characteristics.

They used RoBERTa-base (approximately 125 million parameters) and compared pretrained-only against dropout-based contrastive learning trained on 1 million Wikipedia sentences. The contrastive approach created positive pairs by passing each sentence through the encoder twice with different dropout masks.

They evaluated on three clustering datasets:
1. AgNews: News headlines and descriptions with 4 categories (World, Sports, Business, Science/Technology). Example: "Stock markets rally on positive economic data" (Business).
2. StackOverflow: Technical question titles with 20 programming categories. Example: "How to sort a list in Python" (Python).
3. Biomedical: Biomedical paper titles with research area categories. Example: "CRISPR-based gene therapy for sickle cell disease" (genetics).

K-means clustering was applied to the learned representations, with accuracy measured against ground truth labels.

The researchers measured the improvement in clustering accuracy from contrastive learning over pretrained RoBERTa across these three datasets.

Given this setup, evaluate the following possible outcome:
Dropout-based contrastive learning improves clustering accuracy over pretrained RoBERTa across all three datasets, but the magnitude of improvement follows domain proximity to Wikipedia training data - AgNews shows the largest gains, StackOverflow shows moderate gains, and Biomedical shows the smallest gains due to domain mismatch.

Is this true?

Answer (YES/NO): NO